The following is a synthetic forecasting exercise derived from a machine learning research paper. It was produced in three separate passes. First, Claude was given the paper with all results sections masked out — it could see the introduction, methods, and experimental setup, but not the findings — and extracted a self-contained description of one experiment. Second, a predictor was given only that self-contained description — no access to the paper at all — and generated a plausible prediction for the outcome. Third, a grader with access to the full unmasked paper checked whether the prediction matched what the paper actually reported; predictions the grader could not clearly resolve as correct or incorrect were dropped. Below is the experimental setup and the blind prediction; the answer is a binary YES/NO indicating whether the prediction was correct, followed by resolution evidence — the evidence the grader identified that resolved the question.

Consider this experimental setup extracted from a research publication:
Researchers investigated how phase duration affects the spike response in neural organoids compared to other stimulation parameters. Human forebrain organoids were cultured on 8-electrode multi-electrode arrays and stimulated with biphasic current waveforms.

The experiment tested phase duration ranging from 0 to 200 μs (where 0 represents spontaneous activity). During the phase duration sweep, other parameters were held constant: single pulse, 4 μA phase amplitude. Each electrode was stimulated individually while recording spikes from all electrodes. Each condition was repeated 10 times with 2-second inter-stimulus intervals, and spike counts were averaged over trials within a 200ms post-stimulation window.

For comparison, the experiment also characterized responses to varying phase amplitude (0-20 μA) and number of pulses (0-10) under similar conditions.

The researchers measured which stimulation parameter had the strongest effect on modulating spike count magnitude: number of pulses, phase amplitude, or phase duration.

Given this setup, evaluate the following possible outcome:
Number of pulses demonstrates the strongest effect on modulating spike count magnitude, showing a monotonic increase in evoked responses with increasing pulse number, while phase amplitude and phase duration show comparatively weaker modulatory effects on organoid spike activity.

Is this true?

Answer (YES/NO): YES